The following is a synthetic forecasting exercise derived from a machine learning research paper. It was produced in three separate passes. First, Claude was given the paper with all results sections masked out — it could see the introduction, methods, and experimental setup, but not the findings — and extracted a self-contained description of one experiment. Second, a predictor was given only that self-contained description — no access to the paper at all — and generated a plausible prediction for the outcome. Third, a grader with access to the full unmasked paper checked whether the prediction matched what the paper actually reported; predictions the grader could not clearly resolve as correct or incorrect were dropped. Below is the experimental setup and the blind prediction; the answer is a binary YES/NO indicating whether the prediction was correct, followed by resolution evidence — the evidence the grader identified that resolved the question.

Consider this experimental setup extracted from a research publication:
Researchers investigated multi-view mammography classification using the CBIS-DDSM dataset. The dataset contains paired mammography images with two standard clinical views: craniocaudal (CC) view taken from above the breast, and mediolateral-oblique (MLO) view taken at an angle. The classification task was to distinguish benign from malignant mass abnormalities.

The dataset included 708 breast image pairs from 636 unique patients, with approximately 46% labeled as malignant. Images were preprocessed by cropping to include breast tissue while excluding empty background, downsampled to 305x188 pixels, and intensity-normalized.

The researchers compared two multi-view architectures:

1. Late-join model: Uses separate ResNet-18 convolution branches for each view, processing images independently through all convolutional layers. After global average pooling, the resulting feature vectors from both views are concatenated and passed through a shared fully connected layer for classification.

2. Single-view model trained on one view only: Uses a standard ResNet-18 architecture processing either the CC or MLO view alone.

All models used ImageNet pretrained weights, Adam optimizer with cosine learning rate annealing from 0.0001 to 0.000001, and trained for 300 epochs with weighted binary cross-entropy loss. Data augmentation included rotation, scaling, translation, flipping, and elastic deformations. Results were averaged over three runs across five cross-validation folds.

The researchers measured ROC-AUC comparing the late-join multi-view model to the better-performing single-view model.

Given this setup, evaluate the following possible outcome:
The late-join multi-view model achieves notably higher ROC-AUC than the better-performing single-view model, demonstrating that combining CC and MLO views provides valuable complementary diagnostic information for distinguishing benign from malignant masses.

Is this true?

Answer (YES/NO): YES